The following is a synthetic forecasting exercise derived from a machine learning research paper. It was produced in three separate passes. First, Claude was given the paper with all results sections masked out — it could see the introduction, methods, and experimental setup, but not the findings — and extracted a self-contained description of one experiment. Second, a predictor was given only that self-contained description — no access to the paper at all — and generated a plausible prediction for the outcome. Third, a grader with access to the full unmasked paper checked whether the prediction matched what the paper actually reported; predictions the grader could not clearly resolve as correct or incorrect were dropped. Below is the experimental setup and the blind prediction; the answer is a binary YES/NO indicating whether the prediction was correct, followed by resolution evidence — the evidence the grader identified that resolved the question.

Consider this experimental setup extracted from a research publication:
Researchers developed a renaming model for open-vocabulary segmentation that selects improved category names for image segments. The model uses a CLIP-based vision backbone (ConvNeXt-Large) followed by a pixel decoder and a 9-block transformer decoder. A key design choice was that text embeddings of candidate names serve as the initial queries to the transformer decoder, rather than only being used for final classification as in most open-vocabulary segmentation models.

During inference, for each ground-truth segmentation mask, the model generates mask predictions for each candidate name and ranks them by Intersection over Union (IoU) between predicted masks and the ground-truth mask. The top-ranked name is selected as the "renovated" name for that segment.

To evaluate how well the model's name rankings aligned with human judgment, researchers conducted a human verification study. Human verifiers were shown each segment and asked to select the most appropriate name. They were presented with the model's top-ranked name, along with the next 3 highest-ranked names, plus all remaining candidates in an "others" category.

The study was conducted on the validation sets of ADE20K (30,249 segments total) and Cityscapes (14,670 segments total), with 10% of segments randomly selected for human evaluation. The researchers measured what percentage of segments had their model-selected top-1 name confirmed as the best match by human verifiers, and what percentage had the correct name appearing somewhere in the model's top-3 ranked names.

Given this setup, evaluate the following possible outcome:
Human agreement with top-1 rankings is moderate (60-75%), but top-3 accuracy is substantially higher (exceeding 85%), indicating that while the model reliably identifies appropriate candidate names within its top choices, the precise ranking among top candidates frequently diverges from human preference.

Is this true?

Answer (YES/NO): YES